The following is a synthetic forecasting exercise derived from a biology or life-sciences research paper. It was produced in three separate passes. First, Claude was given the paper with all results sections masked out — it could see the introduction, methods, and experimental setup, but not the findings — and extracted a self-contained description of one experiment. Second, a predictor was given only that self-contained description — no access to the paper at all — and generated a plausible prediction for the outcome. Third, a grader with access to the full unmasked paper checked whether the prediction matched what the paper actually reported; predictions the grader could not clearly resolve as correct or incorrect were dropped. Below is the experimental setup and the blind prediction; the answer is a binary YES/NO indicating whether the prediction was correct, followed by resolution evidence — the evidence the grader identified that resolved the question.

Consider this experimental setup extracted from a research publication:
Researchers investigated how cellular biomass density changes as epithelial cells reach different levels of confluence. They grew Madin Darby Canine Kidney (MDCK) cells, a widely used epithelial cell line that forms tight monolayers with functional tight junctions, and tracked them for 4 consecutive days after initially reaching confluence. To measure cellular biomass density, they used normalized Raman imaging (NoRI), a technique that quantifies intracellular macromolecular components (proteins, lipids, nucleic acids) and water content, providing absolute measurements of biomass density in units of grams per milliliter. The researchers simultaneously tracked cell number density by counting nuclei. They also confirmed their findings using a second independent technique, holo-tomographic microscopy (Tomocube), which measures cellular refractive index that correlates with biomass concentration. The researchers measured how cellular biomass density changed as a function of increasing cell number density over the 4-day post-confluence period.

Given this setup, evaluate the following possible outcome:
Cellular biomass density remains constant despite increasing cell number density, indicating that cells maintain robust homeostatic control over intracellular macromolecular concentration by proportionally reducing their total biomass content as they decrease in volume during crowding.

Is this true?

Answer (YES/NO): NO